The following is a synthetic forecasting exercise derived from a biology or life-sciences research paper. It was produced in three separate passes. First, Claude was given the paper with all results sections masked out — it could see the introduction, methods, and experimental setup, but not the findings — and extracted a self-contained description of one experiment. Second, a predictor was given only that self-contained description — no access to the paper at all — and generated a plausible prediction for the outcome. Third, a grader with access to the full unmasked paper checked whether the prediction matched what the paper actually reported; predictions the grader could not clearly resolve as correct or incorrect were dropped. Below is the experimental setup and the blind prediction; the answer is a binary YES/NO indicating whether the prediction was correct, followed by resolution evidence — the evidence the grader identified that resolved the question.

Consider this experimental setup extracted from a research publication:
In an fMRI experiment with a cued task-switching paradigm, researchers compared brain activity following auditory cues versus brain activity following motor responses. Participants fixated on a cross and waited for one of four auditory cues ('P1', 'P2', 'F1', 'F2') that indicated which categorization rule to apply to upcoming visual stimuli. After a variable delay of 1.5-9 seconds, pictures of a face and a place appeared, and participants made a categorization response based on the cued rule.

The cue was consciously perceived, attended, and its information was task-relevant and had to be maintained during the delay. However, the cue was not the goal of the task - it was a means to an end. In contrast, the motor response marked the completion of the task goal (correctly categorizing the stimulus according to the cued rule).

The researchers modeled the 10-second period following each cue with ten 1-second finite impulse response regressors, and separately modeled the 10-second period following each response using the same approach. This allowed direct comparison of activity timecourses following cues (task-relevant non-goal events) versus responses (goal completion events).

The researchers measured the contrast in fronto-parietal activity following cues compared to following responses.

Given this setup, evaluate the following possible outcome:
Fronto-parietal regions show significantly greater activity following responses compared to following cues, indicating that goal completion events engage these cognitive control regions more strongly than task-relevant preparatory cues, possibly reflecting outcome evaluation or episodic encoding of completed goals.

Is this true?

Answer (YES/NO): YES